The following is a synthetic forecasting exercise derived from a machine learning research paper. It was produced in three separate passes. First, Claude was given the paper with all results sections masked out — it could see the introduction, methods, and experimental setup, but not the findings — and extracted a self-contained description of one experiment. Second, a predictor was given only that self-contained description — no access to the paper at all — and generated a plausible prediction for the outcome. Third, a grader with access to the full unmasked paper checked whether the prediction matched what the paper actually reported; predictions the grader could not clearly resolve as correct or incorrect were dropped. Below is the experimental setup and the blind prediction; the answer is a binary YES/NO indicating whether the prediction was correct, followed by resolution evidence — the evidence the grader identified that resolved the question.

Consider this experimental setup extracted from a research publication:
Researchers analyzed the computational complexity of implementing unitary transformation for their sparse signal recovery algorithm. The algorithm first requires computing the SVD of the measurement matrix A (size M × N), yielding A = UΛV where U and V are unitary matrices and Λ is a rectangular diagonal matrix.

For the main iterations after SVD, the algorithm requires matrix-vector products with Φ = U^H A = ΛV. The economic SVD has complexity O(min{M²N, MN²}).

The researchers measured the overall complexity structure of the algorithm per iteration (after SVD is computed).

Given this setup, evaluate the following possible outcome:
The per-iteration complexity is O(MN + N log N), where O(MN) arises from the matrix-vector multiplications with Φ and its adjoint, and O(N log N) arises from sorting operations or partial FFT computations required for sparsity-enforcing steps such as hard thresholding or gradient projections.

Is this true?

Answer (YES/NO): NO